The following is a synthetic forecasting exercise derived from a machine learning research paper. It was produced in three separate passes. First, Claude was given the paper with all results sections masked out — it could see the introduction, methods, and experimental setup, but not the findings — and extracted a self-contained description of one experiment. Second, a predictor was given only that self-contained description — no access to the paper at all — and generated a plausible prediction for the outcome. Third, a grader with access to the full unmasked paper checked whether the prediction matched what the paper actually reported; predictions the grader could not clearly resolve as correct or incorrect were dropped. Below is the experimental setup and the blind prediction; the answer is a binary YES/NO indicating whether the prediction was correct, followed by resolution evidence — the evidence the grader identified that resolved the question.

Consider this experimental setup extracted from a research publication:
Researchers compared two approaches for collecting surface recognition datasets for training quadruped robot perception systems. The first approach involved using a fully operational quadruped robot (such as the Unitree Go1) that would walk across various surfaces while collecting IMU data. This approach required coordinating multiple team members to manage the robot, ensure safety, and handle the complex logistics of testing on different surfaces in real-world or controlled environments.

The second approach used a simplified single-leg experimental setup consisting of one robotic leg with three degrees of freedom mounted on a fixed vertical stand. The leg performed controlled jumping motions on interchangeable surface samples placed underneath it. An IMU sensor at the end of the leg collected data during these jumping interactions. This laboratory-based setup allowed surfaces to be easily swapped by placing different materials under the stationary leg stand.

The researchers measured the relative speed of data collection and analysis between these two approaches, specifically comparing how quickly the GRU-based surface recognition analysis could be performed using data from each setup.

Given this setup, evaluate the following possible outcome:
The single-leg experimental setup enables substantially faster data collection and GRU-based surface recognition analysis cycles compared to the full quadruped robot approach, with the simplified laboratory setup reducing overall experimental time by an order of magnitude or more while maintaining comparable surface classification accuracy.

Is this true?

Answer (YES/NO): NO